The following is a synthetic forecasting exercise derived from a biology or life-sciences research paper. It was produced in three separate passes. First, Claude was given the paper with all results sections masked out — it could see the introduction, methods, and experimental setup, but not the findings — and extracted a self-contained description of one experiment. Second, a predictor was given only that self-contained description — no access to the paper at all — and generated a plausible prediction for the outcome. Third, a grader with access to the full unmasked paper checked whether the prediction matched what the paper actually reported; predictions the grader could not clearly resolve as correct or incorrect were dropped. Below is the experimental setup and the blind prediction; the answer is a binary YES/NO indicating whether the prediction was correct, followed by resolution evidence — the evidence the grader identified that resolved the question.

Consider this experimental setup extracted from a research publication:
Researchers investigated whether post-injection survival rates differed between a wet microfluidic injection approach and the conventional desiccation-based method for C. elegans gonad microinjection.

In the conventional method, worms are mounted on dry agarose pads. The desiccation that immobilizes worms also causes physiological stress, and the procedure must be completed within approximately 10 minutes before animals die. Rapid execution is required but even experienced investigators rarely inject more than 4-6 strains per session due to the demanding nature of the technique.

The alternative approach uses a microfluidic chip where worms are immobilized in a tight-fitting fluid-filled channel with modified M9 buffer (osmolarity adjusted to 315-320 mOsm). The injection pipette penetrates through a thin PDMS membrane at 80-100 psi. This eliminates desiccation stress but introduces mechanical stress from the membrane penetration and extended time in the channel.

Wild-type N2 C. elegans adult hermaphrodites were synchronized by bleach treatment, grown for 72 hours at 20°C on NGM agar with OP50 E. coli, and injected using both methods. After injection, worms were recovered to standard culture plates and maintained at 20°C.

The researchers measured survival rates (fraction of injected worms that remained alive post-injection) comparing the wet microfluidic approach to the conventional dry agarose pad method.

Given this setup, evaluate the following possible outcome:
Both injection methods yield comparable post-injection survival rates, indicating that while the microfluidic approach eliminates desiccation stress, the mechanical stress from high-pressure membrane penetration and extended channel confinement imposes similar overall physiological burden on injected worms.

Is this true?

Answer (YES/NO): YES